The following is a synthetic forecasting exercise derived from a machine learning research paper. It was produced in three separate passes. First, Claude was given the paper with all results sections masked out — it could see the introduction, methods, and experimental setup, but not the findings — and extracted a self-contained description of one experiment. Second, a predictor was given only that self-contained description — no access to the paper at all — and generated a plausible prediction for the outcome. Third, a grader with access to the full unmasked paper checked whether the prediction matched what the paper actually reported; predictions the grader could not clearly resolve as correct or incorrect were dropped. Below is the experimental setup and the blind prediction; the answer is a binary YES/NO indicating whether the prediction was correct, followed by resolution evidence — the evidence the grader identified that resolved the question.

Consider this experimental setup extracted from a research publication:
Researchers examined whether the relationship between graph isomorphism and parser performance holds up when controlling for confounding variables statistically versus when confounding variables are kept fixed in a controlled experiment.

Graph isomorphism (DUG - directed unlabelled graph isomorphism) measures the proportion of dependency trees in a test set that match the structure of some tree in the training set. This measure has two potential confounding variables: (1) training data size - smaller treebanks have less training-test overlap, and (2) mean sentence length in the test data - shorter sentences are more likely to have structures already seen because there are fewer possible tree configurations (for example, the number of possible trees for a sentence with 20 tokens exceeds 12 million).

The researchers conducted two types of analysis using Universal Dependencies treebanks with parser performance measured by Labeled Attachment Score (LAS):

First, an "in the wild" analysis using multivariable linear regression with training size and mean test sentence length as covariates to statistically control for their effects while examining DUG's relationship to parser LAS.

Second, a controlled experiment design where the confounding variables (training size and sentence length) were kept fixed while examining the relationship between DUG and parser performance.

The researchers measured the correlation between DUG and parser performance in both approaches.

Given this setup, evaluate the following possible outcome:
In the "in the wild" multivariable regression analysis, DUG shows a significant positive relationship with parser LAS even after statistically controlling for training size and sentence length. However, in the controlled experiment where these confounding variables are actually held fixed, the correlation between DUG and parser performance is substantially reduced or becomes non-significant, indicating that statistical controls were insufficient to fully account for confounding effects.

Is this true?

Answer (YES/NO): NO